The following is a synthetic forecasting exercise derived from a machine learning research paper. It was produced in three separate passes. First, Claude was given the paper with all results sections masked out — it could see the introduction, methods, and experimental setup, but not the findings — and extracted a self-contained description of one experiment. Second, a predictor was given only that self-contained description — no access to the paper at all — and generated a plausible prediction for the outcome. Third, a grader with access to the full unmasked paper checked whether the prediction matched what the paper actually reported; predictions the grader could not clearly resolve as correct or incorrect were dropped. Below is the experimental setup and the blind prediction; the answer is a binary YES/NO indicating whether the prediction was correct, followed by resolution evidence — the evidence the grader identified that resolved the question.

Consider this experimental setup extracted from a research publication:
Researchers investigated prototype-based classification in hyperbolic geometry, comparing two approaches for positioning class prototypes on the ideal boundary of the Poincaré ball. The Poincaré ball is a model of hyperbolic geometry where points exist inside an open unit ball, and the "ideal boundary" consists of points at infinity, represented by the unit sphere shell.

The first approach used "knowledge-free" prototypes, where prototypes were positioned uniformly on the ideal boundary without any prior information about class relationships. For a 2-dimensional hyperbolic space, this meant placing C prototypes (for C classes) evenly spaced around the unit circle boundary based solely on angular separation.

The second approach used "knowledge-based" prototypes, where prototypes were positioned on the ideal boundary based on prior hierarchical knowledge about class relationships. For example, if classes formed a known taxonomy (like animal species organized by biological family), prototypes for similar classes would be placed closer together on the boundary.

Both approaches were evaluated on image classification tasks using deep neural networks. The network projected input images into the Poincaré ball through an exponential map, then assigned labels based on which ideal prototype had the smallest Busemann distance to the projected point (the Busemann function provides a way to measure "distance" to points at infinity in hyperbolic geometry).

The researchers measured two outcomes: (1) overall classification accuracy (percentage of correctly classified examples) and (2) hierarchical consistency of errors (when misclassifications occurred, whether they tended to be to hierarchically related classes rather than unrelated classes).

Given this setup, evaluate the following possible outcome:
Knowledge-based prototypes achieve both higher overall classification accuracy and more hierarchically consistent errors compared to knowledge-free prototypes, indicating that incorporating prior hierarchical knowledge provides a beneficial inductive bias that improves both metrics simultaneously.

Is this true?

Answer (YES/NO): NO